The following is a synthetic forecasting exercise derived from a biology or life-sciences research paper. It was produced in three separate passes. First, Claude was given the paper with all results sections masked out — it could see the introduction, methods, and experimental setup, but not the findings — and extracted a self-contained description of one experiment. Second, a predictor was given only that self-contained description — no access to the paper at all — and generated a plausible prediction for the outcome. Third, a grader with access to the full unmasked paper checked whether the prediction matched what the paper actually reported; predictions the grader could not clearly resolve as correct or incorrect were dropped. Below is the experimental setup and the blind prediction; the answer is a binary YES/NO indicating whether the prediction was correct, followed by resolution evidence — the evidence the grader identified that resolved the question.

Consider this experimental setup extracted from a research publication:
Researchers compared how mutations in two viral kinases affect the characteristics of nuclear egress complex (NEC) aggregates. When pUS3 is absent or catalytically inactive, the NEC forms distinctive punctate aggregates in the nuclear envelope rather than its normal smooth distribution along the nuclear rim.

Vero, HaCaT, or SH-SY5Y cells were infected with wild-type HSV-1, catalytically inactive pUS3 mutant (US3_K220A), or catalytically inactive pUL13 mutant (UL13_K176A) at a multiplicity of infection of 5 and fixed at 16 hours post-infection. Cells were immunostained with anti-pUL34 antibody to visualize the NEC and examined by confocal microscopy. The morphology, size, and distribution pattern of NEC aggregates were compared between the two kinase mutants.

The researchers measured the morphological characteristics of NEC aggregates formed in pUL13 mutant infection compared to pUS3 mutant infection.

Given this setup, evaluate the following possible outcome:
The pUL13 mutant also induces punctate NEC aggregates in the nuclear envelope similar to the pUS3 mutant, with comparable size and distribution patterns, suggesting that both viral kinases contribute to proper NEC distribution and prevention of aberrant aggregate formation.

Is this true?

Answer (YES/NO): NO